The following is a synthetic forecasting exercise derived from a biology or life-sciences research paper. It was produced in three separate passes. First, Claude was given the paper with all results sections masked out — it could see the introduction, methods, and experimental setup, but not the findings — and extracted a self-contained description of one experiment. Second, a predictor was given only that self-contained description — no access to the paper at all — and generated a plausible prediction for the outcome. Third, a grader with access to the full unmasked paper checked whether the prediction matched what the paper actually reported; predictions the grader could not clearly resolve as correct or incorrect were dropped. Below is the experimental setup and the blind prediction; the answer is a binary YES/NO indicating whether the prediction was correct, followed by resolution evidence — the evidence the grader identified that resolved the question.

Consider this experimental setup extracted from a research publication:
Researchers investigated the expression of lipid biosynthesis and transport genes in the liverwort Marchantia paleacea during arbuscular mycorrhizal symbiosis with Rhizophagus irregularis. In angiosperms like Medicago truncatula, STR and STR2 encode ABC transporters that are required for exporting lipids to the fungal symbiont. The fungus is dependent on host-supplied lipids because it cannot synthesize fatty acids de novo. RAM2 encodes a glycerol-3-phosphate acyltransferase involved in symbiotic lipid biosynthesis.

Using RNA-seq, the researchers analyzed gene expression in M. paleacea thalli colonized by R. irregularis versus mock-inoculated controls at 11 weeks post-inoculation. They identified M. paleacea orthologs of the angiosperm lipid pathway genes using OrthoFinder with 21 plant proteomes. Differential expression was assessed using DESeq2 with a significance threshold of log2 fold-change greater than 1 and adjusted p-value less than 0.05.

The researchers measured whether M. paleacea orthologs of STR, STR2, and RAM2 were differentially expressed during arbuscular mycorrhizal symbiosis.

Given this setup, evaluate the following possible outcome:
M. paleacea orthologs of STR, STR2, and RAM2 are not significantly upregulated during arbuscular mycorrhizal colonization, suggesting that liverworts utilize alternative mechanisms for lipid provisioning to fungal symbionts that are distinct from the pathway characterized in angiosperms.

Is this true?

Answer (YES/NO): NO